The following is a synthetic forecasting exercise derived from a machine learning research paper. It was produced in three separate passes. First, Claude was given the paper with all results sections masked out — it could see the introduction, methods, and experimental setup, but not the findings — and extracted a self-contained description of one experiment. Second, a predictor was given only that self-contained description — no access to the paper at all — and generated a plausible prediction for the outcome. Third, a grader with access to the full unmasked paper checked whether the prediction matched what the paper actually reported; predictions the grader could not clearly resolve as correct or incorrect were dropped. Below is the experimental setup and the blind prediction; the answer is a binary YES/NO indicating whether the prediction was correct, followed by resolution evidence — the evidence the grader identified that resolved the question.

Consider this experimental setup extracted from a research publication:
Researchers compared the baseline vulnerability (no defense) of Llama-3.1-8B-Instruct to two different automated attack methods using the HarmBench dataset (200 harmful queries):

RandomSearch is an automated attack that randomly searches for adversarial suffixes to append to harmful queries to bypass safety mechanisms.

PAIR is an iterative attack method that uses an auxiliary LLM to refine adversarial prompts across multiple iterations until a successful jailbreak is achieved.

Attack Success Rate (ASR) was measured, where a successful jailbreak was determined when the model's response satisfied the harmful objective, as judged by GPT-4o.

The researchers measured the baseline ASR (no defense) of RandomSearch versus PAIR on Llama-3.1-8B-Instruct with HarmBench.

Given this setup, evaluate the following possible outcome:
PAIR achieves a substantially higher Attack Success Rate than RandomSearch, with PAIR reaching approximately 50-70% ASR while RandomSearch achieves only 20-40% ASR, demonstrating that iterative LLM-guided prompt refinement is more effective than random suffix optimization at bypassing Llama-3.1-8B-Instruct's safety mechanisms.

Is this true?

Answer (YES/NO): NO